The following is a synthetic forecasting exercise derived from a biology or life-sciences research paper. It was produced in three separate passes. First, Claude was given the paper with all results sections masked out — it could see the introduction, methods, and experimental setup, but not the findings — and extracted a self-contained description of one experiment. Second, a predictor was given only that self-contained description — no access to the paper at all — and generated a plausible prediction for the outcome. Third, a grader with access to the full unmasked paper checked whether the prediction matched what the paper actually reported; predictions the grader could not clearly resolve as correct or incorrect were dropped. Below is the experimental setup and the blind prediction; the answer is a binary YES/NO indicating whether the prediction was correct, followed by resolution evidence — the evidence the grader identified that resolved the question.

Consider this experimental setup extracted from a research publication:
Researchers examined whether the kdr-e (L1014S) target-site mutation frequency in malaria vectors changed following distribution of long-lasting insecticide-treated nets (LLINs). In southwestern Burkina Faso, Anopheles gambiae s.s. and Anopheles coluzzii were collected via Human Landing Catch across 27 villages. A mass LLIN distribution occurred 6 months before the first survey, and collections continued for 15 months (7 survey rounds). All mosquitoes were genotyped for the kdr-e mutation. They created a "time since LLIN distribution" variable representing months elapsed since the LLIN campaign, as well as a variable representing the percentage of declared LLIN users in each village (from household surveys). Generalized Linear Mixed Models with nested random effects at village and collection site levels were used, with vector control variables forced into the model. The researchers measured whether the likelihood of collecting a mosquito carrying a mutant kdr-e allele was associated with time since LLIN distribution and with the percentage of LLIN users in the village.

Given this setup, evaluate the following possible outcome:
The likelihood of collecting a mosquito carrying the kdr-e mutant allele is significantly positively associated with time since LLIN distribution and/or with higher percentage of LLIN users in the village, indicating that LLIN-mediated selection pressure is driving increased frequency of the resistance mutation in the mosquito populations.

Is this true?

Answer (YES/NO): YES